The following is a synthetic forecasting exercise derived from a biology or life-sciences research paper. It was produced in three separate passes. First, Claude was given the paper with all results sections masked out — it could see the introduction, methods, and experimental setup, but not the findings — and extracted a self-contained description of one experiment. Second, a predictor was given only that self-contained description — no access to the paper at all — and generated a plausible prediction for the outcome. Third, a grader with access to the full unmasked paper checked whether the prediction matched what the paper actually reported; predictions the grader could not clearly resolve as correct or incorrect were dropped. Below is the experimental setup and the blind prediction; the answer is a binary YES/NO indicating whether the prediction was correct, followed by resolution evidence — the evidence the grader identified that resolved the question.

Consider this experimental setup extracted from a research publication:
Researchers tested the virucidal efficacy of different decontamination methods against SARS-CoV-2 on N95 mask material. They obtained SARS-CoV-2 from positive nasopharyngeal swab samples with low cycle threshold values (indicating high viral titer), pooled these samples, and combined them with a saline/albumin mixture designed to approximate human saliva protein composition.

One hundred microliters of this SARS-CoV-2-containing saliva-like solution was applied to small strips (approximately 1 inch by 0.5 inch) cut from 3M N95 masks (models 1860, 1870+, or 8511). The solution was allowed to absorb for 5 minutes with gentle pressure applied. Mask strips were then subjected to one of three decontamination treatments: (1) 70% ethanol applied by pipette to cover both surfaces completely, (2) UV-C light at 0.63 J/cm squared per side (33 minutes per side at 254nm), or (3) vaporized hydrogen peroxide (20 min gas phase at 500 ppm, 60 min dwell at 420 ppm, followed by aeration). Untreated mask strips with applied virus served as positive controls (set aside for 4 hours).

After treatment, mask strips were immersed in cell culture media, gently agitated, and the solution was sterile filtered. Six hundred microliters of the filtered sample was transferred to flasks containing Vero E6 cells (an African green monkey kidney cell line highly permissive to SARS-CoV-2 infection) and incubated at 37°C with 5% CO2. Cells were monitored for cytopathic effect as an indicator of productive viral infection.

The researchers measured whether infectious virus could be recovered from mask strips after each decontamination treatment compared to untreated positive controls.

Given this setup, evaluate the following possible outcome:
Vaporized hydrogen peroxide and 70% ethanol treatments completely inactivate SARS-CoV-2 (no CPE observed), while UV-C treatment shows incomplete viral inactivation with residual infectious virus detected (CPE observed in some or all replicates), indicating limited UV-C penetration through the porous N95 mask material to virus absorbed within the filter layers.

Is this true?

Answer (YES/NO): NO